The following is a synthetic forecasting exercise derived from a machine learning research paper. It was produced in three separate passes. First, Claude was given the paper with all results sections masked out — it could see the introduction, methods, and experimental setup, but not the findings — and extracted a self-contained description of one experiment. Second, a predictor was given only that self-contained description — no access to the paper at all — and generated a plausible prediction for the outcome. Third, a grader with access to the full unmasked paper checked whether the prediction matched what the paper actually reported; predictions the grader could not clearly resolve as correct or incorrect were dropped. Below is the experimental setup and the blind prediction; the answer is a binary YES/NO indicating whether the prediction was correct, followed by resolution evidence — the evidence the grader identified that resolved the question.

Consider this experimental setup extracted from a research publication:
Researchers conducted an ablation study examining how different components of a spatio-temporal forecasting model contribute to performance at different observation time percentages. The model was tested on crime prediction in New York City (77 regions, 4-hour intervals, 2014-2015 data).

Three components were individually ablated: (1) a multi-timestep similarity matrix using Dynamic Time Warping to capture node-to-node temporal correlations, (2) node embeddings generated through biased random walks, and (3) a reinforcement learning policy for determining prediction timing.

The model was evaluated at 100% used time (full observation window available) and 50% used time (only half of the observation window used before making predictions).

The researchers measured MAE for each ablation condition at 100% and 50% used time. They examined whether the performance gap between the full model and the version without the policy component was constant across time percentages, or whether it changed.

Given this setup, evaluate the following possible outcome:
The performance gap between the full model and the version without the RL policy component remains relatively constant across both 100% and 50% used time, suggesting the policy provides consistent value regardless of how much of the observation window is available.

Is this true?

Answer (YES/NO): NO